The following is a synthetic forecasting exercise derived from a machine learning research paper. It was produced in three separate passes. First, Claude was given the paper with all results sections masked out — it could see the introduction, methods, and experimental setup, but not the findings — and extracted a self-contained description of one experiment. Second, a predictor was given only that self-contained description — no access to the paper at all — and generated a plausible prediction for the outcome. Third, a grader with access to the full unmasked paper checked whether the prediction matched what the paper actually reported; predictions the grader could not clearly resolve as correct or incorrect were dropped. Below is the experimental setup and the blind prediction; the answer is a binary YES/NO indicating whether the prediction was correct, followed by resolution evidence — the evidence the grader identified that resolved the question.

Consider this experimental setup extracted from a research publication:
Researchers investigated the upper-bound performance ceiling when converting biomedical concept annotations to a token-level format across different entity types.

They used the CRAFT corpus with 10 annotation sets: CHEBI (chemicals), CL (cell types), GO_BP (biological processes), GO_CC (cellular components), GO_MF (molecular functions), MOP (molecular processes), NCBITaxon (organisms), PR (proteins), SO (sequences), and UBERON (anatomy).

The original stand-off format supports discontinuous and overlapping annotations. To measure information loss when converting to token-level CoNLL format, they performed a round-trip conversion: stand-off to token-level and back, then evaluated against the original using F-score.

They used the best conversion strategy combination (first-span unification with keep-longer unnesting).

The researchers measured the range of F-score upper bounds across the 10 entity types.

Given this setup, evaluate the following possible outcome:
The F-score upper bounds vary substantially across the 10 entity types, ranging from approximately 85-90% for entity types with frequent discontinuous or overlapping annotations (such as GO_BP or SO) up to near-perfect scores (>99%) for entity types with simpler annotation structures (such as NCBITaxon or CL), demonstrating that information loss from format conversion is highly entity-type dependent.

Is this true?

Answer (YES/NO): NO